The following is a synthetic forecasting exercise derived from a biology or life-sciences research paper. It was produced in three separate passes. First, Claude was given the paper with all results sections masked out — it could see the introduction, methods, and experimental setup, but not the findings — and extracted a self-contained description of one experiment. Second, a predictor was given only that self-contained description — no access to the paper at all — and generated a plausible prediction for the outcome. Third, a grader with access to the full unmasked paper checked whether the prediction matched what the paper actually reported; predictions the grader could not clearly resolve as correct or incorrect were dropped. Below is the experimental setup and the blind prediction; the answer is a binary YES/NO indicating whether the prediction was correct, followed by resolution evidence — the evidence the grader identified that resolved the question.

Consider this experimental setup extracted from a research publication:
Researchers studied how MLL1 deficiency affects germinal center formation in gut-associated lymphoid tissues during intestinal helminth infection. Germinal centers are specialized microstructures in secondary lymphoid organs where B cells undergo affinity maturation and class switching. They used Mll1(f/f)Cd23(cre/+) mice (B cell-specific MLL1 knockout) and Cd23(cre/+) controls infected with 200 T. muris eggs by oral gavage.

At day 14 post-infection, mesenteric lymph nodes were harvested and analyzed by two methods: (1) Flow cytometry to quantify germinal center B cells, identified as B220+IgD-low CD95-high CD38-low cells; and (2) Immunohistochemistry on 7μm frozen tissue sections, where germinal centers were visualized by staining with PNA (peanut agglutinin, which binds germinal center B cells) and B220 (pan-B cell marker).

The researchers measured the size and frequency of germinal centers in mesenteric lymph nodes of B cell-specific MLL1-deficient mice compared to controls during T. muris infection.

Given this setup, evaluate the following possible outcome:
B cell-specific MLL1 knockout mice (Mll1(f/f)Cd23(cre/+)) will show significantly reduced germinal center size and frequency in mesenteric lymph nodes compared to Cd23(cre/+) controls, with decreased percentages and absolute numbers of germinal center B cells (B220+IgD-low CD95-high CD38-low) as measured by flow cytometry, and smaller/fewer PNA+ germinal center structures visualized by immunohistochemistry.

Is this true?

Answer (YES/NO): YES